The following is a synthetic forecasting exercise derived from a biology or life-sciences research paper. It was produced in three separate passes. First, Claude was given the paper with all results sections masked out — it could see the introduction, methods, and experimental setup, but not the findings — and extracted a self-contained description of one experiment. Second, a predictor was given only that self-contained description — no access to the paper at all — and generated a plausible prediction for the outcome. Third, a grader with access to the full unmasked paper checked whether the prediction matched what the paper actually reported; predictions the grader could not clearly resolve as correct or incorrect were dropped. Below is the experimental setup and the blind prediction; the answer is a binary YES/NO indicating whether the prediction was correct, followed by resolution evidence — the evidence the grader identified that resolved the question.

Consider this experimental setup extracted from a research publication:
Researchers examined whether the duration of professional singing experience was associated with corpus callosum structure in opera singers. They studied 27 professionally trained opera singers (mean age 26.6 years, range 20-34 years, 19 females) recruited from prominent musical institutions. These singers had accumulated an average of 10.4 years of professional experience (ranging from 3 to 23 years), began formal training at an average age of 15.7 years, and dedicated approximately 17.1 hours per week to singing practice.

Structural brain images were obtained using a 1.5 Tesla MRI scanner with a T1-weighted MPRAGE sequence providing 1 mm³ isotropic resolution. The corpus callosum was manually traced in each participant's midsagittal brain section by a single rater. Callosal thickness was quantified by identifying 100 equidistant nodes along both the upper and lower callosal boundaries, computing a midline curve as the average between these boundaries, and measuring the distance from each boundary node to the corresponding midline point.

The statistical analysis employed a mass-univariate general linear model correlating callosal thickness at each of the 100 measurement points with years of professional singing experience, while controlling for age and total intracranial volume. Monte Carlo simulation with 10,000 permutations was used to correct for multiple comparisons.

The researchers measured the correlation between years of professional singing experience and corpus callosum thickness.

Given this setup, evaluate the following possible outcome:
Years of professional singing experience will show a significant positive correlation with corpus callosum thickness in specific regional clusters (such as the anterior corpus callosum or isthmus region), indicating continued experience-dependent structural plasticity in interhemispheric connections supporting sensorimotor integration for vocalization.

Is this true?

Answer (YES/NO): NO